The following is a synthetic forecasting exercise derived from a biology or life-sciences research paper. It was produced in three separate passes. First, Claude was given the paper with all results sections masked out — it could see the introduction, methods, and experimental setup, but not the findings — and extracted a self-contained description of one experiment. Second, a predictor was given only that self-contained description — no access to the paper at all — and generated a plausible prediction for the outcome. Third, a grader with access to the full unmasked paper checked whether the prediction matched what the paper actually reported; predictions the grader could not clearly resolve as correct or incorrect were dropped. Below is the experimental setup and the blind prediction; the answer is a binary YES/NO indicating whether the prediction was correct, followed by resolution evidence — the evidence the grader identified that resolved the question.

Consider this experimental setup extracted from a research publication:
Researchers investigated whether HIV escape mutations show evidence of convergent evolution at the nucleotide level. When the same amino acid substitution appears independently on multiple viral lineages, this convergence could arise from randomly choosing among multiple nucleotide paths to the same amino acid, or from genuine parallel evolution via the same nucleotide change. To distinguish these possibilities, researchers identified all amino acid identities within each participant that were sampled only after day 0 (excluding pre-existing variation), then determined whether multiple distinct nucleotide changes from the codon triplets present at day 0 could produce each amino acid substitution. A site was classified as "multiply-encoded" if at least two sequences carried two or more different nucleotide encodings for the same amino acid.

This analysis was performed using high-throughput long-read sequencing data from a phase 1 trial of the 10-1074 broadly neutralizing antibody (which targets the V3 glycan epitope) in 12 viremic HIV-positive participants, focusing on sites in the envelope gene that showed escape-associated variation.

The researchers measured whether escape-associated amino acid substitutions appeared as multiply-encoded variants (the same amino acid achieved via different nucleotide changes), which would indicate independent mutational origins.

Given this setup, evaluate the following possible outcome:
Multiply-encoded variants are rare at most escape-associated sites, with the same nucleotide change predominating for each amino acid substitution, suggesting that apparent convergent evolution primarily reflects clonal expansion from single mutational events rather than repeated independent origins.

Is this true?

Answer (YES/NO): NO